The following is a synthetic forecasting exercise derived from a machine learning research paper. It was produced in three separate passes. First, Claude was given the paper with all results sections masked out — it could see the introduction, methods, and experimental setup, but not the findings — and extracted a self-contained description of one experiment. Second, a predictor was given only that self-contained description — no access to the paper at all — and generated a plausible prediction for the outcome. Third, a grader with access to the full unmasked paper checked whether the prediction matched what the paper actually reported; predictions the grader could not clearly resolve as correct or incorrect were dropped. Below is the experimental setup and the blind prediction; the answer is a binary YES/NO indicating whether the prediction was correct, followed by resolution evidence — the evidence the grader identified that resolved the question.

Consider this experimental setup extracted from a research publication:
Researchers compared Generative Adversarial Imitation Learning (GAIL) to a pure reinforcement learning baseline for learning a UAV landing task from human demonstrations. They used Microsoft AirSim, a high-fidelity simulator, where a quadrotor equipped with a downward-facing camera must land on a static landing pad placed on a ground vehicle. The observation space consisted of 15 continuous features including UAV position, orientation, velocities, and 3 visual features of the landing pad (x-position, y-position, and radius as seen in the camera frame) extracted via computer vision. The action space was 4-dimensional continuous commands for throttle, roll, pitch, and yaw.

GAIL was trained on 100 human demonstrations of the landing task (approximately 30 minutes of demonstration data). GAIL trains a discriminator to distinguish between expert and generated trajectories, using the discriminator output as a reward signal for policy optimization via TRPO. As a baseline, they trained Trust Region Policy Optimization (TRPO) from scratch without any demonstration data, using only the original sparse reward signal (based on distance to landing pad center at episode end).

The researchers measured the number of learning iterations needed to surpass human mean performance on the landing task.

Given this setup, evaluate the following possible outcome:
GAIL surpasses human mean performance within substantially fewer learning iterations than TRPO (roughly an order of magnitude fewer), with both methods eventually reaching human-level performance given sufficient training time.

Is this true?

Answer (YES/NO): NO